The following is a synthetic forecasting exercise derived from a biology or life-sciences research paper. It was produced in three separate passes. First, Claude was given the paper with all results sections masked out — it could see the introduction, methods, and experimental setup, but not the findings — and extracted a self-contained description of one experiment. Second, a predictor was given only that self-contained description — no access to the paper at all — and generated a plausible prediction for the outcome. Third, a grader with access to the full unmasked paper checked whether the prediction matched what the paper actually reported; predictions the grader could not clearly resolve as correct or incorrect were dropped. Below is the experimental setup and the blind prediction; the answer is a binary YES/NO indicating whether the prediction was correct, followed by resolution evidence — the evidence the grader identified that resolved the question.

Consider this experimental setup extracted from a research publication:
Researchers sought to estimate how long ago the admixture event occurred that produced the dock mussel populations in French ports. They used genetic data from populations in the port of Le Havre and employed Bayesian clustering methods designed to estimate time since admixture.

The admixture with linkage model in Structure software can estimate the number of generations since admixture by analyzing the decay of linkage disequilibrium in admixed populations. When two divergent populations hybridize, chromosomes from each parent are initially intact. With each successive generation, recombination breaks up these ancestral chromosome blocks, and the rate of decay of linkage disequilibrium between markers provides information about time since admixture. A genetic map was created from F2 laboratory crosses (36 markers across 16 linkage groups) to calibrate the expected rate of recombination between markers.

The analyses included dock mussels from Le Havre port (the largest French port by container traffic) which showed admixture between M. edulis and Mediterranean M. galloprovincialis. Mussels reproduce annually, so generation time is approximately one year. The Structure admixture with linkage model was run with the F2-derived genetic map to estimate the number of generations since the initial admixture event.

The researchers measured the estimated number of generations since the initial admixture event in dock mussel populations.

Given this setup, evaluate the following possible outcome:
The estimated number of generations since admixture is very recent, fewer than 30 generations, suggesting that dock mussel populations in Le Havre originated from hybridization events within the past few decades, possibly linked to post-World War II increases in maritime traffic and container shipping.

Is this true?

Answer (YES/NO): NO